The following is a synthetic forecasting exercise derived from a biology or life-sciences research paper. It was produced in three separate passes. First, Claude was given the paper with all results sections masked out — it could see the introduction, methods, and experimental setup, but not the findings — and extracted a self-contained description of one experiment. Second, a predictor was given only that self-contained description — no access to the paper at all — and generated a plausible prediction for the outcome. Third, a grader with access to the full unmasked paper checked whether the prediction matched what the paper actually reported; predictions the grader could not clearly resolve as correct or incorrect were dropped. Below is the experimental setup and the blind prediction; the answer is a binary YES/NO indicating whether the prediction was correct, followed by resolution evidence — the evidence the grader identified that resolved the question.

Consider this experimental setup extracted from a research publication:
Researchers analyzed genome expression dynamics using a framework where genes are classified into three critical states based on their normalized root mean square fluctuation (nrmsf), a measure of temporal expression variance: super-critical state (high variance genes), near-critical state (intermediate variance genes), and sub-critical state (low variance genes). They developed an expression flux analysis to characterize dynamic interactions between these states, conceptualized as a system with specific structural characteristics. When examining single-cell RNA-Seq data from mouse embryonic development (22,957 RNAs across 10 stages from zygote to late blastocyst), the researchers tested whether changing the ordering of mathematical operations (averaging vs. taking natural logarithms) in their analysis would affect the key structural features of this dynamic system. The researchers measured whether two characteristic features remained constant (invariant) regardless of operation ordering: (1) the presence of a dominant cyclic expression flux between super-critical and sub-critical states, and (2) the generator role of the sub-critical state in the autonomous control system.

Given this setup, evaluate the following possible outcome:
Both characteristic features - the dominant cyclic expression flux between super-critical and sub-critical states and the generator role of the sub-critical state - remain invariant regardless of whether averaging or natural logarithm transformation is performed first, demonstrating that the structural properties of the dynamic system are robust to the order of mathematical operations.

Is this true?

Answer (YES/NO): YES